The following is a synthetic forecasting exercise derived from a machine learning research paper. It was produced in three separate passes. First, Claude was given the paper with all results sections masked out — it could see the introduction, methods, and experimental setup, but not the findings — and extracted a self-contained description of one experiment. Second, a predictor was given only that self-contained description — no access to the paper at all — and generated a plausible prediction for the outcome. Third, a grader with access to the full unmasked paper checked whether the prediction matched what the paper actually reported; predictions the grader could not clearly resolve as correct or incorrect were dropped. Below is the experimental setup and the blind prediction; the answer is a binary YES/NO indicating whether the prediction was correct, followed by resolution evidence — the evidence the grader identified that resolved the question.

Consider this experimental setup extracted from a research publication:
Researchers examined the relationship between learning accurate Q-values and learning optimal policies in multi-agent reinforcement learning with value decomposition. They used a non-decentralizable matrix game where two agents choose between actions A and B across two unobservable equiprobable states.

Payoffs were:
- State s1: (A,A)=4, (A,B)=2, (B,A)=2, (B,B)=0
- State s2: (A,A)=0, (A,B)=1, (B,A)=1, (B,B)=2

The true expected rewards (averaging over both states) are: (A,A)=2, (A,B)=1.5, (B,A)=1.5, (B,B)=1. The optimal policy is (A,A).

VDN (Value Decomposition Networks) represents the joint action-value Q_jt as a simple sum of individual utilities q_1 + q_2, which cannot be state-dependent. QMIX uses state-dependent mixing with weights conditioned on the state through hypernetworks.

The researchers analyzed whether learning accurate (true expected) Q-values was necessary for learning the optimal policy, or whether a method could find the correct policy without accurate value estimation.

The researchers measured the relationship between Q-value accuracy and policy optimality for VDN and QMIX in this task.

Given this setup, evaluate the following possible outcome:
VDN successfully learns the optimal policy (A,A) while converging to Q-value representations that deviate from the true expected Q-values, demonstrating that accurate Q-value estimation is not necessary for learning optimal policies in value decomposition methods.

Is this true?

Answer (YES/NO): NO